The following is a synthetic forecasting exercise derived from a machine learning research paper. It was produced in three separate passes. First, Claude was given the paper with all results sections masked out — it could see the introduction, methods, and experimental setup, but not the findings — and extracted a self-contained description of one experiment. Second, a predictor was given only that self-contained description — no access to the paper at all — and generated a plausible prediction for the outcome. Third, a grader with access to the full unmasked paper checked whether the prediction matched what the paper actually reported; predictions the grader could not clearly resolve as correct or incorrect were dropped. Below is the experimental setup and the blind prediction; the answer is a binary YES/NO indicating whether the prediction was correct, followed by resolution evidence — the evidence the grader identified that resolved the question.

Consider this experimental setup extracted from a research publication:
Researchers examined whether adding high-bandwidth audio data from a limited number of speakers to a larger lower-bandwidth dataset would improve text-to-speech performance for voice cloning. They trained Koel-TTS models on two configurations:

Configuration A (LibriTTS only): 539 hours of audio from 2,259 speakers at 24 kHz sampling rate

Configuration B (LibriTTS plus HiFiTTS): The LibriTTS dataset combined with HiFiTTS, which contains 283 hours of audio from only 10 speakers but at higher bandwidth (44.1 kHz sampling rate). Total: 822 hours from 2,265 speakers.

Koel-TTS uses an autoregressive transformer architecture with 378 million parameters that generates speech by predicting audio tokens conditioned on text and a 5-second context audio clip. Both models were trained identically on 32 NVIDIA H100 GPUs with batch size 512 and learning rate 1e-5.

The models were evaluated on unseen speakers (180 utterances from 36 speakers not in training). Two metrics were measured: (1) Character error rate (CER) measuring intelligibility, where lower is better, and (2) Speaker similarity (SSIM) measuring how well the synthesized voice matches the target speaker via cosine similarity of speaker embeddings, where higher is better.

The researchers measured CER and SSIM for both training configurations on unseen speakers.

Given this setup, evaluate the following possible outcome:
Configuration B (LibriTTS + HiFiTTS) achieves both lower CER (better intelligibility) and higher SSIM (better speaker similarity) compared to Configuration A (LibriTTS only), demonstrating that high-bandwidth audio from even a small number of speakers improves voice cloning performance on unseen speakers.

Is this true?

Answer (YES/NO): YES